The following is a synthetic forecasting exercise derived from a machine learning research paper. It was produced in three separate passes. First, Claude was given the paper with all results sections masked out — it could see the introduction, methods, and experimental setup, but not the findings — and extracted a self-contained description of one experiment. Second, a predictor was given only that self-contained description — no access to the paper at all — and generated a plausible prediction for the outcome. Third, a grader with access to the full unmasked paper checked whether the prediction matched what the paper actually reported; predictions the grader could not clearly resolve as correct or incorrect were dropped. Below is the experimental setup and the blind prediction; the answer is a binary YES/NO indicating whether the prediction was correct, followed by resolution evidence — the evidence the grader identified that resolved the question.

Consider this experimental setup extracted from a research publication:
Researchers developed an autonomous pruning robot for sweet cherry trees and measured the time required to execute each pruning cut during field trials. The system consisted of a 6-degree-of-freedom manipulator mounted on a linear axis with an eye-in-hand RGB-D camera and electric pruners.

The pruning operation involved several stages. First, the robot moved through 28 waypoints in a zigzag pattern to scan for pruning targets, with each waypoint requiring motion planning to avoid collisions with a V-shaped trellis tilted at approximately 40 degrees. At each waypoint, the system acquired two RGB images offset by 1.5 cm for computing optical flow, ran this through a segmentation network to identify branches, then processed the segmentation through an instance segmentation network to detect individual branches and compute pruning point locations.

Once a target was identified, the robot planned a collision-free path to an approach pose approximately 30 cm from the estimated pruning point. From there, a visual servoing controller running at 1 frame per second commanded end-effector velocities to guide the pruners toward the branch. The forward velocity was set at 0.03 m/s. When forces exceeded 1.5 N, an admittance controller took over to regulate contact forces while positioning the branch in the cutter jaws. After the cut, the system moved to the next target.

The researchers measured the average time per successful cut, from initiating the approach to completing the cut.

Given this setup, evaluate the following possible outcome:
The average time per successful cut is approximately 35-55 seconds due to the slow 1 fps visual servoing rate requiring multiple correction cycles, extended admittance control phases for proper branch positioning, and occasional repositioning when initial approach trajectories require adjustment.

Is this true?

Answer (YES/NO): YES